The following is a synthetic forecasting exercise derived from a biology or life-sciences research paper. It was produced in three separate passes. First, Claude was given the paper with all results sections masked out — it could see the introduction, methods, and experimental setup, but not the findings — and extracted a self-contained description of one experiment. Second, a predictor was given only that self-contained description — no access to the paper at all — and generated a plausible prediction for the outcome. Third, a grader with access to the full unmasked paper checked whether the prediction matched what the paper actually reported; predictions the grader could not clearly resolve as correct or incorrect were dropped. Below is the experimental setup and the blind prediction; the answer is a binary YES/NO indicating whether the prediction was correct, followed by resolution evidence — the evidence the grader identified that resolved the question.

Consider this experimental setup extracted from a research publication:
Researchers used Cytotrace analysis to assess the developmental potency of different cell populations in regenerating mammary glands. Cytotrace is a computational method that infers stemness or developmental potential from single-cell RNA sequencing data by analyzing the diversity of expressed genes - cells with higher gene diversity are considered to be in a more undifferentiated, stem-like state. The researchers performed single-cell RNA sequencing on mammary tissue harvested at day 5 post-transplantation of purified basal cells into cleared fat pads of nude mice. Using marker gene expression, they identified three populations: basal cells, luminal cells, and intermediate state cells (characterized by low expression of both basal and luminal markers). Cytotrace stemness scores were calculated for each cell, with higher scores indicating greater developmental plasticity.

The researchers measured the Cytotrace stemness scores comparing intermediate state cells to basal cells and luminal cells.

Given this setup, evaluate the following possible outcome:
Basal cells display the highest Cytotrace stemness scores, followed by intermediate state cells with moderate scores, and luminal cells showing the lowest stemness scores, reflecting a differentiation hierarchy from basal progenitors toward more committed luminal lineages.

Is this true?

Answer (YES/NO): NO